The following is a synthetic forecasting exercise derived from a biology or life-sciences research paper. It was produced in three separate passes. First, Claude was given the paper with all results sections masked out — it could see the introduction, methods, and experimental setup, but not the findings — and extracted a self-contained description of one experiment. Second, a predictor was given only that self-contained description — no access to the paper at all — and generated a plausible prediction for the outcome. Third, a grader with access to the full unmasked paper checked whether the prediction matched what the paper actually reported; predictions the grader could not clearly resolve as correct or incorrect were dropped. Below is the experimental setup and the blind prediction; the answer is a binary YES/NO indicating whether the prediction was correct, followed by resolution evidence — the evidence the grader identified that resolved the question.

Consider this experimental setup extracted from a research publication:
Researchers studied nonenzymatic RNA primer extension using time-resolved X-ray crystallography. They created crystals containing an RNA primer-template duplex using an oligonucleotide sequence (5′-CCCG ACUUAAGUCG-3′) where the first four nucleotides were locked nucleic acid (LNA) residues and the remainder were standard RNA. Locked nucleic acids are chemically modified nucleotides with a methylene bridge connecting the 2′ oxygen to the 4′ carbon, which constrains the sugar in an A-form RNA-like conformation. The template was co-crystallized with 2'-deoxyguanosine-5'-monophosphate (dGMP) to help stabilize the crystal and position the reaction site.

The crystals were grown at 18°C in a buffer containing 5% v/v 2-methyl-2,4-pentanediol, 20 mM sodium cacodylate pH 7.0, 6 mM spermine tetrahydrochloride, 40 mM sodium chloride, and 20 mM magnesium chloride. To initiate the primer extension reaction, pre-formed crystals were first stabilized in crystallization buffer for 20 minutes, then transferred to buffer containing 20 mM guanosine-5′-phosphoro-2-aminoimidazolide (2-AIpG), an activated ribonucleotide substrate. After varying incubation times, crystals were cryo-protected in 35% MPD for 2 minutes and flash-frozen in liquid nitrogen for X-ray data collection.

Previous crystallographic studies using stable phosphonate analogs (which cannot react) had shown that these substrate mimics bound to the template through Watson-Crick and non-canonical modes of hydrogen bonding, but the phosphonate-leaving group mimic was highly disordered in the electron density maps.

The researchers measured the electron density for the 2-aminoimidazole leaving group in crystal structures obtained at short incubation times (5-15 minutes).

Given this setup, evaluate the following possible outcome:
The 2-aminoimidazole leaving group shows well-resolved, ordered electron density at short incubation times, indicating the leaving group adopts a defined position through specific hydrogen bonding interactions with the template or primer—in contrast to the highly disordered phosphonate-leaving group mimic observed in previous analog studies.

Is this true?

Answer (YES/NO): NO